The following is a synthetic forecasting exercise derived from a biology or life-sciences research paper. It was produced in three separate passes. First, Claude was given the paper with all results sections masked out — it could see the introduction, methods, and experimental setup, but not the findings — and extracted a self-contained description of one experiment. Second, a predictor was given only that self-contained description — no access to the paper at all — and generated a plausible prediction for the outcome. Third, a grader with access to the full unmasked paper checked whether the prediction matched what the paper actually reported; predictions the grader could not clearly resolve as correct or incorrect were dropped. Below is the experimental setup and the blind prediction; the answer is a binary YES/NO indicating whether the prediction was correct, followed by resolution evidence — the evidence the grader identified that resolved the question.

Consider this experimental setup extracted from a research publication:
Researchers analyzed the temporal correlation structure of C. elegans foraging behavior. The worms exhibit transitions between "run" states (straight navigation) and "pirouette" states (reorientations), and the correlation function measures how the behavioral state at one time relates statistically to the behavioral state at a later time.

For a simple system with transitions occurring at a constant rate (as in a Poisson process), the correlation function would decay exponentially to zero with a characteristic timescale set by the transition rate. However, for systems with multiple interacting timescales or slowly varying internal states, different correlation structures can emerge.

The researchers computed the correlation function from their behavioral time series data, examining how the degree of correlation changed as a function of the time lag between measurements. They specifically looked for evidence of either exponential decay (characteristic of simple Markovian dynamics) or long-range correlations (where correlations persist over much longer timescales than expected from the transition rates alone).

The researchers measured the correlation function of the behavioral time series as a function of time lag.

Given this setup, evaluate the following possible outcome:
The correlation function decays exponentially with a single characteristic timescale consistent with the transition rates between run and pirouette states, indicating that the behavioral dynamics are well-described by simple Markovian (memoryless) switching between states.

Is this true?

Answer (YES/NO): NO